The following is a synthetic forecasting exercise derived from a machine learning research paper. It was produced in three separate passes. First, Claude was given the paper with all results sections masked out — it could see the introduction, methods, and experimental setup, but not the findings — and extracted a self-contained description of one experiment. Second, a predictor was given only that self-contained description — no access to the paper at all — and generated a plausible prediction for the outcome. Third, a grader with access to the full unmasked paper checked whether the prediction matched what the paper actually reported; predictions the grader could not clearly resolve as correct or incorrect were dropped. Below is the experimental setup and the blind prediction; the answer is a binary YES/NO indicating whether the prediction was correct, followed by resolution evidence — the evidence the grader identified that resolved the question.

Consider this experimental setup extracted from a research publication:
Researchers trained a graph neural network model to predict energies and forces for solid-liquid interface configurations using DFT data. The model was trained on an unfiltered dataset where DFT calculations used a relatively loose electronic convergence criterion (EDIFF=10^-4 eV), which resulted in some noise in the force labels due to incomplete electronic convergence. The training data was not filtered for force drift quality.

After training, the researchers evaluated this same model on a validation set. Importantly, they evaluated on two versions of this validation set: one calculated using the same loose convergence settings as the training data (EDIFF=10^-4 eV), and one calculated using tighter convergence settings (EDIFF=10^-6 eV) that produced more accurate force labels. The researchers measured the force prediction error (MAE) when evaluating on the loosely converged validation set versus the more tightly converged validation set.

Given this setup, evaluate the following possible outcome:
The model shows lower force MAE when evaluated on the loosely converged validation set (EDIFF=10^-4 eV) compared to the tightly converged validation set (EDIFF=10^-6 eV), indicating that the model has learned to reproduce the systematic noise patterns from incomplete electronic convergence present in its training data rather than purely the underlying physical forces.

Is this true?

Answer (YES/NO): NO